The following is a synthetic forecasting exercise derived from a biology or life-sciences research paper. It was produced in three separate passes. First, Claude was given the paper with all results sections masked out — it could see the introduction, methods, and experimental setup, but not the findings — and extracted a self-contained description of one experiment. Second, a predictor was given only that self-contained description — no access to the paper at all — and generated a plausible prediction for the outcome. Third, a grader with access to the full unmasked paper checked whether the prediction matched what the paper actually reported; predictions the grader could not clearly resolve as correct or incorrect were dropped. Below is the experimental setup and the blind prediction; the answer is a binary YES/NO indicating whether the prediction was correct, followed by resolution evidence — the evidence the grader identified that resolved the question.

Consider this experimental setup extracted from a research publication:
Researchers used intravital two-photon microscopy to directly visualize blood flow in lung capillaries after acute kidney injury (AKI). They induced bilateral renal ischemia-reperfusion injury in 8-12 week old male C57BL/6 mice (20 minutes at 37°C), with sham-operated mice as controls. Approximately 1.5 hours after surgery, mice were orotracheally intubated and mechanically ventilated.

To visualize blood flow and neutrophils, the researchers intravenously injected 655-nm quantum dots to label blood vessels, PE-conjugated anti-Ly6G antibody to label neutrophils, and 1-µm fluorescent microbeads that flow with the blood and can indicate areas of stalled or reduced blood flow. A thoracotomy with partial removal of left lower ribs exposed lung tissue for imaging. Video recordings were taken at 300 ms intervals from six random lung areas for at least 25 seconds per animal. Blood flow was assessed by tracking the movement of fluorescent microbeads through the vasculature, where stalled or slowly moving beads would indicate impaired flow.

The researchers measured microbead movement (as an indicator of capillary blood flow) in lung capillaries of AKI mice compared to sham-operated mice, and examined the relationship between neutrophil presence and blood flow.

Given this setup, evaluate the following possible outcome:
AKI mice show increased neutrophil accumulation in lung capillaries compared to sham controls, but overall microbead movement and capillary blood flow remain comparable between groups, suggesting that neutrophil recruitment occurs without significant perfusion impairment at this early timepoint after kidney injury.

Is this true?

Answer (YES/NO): NO